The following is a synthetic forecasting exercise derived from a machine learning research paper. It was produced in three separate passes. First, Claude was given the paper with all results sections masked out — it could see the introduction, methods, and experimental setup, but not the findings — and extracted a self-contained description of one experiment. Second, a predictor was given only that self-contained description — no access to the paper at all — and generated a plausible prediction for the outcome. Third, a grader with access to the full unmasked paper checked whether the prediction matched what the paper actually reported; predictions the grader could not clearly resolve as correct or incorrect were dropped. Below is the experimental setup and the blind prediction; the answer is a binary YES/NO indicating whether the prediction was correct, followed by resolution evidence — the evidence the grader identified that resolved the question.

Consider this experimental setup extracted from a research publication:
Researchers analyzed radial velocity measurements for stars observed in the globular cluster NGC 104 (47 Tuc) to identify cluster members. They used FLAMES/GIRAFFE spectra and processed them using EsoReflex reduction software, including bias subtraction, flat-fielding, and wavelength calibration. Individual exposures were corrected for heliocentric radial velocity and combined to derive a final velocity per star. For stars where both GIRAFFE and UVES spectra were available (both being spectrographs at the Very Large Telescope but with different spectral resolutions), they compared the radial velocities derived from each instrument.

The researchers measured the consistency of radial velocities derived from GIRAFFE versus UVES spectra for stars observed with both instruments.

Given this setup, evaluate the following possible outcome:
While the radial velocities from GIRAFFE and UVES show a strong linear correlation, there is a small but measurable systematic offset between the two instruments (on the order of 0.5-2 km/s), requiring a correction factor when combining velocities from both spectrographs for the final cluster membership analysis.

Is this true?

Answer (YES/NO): NO